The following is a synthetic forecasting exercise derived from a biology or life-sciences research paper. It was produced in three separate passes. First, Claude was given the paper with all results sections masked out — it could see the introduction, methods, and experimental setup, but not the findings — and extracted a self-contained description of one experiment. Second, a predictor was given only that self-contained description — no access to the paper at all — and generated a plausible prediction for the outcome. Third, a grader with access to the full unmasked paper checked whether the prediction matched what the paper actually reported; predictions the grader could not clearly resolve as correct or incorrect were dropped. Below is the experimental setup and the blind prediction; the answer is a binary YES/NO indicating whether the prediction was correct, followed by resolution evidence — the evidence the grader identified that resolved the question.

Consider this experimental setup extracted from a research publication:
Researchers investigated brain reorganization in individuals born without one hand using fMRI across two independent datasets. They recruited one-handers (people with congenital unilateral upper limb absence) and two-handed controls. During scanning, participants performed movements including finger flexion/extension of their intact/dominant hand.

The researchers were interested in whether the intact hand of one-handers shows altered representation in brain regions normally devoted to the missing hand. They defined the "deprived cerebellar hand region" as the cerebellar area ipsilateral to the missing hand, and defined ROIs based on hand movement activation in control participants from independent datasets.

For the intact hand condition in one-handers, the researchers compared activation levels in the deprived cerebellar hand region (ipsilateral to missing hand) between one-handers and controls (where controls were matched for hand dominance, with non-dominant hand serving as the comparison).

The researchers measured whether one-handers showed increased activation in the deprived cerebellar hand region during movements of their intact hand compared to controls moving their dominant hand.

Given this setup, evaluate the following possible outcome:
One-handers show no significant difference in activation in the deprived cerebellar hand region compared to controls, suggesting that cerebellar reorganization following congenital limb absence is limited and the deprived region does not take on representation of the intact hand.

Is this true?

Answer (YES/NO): NO